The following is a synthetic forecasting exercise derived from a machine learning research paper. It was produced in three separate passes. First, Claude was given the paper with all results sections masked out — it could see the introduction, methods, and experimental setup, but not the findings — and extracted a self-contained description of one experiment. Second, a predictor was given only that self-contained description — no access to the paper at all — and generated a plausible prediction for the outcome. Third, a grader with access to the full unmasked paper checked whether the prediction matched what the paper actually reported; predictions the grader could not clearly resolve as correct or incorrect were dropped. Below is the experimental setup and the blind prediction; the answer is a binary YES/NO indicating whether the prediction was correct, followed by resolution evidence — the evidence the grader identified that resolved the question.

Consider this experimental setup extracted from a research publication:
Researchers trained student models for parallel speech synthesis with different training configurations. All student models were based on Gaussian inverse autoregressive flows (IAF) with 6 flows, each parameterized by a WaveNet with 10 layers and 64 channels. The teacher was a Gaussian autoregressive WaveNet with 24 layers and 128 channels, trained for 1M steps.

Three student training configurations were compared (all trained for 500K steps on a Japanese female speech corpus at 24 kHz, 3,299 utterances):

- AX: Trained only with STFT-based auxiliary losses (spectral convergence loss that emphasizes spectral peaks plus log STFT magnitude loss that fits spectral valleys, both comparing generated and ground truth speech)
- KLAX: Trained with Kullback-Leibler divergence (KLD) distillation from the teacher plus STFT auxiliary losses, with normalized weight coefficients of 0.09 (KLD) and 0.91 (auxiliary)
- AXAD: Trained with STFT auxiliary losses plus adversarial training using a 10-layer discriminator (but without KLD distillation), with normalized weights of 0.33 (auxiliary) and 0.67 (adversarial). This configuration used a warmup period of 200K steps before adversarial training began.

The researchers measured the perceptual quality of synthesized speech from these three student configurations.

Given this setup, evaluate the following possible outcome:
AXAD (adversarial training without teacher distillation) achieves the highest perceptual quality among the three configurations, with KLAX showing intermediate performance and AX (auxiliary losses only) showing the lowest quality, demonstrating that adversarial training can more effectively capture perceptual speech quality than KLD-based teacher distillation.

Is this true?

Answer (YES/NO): NO